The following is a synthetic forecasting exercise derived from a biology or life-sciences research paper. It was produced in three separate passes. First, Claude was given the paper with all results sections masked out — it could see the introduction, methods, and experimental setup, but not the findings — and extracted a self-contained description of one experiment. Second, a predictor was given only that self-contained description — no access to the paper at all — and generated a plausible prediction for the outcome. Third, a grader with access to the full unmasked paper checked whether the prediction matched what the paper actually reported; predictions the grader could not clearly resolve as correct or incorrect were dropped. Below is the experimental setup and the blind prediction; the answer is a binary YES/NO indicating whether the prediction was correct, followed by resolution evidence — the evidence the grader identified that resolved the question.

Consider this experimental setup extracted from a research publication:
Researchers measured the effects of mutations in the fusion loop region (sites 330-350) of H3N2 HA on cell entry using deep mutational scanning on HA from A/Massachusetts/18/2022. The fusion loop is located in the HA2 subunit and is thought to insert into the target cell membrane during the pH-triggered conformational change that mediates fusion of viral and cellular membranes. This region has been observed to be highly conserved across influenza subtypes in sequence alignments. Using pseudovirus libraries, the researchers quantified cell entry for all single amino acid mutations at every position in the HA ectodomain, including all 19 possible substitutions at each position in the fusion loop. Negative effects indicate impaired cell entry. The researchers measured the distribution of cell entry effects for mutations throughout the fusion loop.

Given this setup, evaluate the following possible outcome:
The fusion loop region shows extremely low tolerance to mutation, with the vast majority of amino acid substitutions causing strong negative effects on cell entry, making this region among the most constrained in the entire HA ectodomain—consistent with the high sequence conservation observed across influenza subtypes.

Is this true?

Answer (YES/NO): YES